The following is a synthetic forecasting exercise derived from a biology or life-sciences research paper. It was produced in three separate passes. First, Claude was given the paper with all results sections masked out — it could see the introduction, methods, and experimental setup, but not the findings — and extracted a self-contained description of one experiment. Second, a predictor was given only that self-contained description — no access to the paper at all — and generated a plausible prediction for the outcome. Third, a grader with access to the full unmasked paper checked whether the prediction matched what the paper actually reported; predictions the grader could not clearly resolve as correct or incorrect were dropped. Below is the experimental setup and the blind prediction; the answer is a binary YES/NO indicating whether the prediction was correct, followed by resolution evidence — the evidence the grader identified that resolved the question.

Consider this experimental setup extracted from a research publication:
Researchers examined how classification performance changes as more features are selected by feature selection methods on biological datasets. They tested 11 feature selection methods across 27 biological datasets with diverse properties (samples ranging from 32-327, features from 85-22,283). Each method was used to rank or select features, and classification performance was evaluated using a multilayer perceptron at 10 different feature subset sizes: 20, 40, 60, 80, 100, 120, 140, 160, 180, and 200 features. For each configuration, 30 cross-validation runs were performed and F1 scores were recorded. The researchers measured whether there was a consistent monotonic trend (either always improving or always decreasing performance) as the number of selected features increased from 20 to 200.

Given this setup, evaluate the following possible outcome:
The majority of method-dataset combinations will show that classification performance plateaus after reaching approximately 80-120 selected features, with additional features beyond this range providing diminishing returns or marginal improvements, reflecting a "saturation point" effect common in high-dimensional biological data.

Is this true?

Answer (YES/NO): NO